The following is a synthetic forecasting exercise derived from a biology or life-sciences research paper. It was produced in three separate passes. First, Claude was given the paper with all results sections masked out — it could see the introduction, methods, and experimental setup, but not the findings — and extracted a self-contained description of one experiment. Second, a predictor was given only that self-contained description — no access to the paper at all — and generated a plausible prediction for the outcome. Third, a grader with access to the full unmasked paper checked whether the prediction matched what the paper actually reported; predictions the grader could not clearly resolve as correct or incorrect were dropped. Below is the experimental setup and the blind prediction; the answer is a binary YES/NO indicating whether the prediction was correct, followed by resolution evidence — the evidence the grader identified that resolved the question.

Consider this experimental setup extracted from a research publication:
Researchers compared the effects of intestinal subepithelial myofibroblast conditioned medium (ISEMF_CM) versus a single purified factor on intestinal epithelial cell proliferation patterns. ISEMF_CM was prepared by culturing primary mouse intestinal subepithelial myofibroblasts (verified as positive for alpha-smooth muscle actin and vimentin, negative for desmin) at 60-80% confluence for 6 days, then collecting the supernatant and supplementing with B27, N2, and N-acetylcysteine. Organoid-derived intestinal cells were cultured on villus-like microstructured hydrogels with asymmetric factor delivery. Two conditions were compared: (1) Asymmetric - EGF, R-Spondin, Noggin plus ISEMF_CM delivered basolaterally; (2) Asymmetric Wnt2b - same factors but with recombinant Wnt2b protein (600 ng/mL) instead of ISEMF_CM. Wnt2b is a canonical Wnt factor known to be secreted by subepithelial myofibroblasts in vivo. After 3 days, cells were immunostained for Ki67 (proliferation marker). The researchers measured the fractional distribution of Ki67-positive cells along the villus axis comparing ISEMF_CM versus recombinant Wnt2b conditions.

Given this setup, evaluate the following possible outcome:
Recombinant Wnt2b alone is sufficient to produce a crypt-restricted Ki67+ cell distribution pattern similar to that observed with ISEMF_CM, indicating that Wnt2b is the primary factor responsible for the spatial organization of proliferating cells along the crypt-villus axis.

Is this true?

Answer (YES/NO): NO